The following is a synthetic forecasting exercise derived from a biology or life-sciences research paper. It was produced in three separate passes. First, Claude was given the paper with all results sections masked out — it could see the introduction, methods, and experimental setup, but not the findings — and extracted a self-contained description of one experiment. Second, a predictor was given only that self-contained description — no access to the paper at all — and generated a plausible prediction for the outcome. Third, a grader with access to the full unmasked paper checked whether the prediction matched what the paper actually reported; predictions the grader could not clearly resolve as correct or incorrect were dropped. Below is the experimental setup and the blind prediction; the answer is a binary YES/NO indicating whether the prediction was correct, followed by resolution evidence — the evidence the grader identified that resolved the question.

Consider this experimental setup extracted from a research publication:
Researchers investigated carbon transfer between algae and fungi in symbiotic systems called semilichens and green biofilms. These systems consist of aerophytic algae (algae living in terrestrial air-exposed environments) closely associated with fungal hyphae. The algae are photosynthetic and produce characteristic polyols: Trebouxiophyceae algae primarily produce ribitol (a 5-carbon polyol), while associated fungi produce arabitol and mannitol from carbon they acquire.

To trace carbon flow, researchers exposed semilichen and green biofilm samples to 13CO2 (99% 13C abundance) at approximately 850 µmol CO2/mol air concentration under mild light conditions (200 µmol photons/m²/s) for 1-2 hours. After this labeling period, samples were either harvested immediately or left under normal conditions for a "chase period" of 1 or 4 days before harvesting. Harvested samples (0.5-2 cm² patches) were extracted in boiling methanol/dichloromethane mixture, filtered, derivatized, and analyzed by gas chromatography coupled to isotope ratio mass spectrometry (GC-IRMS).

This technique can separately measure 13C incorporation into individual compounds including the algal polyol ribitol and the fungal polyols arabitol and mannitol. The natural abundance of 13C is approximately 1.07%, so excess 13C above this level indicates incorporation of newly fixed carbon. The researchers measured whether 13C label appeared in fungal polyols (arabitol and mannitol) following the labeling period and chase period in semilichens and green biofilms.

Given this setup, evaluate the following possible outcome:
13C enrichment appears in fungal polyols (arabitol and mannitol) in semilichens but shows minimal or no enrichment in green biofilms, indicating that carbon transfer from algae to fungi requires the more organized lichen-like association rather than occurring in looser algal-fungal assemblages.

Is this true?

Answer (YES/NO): NO